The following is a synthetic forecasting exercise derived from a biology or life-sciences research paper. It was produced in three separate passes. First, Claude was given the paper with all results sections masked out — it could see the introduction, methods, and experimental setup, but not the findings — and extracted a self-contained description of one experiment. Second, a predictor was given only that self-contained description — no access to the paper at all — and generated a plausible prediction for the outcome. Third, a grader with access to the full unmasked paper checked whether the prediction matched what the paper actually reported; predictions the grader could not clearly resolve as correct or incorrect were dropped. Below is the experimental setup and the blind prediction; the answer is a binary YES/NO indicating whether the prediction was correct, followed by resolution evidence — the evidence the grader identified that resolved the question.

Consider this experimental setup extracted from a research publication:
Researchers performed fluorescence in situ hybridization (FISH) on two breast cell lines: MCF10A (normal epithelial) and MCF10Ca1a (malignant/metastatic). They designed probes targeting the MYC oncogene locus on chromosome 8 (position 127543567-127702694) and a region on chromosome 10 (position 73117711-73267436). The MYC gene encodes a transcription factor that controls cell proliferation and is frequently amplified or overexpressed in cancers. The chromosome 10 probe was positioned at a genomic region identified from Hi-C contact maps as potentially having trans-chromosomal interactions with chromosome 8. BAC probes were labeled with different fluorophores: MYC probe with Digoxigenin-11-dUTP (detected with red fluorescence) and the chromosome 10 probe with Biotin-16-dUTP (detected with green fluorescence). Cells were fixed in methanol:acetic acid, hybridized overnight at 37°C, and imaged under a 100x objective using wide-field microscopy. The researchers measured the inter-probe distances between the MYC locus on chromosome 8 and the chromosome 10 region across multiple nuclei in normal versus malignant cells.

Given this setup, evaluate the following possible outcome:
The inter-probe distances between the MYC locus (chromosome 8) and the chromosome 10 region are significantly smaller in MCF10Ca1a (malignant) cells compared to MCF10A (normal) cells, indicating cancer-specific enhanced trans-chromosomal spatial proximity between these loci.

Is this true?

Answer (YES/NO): YES